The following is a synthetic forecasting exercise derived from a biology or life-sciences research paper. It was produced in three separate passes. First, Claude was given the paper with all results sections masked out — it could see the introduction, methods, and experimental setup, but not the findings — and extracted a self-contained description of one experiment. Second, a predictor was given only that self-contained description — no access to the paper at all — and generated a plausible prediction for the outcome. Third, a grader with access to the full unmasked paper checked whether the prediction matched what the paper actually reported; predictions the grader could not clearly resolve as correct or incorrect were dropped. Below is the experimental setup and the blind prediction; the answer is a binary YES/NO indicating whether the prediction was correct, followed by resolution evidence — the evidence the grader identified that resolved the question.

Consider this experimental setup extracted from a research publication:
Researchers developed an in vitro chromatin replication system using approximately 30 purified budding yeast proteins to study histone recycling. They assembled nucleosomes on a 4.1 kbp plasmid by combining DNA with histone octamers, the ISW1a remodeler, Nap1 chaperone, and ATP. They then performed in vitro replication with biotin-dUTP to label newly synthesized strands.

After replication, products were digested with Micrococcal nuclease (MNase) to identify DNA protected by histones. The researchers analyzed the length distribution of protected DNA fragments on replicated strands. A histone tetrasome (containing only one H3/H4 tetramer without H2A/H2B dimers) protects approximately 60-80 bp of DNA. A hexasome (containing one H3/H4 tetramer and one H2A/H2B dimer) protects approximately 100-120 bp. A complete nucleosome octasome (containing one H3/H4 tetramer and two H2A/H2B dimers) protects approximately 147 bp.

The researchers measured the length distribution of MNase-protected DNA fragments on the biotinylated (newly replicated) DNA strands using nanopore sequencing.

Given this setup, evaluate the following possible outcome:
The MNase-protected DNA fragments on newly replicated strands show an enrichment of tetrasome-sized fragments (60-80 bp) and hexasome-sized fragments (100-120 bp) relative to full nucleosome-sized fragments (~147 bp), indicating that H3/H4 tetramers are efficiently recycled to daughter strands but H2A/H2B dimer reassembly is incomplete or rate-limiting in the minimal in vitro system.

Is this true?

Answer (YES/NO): YES